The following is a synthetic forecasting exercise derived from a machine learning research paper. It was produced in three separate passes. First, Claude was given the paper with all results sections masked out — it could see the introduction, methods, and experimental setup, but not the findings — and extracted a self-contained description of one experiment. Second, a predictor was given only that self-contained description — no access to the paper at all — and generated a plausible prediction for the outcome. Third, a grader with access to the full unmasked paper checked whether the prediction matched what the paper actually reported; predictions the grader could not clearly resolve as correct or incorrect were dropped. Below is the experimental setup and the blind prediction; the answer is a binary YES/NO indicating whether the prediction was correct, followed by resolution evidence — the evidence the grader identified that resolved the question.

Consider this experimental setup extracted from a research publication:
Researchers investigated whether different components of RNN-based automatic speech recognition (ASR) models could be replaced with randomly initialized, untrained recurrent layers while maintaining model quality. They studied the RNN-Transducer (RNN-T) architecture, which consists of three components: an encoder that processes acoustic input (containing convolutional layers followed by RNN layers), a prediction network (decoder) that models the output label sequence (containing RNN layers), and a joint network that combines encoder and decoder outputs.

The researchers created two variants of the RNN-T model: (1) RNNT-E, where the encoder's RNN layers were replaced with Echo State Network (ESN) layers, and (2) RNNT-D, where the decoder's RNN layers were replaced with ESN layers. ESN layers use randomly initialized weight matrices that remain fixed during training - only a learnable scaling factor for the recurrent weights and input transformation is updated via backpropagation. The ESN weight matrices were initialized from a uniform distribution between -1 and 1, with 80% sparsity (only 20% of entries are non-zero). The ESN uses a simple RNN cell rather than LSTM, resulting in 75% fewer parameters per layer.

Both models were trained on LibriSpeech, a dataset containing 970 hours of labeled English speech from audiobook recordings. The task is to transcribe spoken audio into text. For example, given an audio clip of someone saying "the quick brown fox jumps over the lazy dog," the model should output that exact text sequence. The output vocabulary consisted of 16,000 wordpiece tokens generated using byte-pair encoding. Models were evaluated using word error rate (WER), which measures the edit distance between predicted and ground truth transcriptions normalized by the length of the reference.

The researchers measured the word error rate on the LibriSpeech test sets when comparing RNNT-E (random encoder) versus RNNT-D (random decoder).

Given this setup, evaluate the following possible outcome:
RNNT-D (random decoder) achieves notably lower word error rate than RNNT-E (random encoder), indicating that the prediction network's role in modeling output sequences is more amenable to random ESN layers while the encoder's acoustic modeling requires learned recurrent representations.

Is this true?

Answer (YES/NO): YES